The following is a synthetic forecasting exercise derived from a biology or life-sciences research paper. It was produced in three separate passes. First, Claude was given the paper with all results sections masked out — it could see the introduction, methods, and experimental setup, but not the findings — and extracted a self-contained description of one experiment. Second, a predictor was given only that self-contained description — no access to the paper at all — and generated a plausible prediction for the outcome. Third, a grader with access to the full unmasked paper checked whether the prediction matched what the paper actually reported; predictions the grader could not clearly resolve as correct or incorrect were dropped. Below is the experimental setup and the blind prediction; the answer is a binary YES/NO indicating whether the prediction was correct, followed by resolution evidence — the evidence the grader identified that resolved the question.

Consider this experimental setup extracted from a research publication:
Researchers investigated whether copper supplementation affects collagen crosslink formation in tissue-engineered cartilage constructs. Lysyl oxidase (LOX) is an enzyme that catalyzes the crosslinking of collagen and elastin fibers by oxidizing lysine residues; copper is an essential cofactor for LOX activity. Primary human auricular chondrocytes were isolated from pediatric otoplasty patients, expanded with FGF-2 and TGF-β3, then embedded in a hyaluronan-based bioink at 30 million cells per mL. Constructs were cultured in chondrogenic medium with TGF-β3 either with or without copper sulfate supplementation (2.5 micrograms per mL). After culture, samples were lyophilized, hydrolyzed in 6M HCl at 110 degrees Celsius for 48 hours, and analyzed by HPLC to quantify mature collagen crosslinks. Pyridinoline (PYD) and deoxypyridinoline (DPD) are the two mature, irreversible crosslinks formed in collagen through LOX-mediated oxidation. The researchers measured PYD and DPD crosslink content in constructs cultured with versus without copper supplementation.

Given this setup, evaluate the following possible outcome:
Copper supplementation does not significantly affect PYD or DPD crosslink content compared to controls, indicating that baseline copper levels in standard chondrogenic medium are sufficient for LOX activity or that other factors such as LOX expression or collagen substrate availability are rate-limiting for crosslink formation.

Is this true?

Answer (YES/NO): NO